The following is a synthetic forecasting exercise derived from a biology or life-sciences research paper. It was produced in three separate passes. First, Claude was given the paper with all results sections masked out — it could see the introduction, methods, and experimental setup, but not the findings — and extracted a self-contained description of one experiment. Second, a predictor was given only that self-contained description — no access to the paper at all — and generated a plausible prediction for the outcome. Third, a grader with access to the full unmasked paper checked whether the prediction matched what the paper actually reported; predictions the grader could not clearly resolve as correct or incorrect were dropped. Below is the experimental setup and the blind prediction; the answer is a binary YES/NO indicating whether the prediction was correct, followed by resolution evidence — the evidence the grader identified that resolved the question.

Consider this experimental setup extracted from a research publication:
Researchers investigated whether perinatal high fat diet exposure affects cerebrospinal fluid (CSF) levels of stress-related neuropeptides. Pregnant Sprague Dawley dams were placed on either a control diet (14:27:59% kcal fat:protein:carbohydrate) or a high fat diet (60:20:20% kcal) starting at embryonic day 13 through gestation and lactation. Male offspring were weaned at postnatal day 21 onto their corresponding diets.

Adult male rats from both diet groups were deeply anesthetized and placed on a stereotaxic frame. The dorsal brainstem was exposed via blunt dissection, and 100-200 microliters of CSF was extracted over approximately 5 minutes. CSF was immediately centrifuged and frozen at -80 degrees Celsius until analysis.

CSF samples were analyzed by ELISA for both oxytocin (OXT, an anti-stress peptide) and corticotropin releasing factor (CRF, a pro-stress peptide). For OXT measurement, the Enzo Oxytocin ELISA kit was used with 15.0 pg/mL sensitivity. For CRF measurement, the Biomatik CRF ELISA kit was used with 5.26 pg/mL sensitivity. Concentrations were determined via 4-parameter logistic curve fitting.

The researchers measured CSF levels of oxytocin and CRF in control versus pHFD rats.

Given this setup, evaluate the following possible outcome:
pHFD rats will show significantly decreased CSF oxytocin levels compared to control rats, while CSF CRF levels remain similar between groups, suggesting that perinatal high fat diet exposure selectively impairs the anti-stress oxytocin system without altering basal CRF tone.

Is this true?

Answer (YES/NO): NO